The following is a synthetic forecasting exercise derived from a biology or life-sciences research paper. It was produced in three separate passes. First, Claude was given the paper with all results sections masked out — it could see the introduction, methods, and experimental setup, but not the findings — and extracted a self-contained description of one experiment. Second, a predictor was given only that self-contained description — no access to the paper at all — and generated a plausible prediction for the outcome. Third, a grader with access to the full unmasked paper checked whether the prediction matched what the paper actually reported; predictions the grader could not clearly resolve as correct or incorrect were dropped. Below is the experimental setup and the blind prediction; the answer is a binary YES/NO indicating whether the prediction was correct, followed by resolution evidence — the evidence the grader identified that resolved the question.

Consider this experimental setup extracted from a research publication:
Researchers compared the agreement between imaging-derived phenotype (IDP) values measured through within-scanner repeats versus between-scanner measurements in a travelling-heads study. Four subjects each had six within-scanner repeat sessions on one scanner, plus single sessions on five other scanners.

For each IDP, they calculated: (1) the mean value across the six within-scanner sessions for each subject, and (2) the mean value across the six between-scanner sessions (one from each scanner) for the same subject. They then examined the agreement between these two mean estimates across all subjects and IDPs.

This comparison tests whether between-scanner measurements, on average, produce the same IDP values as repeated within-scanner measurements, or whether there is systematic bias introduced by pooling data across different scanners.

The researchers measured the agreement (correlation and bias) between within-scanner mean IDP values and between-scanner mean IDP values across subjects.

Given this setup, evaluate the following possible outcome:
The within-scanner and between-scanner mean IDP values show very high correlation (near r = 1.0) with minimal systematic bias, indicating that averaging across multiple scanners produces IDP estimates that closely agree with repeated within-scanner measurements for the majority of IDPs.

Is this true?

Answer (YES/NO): NO